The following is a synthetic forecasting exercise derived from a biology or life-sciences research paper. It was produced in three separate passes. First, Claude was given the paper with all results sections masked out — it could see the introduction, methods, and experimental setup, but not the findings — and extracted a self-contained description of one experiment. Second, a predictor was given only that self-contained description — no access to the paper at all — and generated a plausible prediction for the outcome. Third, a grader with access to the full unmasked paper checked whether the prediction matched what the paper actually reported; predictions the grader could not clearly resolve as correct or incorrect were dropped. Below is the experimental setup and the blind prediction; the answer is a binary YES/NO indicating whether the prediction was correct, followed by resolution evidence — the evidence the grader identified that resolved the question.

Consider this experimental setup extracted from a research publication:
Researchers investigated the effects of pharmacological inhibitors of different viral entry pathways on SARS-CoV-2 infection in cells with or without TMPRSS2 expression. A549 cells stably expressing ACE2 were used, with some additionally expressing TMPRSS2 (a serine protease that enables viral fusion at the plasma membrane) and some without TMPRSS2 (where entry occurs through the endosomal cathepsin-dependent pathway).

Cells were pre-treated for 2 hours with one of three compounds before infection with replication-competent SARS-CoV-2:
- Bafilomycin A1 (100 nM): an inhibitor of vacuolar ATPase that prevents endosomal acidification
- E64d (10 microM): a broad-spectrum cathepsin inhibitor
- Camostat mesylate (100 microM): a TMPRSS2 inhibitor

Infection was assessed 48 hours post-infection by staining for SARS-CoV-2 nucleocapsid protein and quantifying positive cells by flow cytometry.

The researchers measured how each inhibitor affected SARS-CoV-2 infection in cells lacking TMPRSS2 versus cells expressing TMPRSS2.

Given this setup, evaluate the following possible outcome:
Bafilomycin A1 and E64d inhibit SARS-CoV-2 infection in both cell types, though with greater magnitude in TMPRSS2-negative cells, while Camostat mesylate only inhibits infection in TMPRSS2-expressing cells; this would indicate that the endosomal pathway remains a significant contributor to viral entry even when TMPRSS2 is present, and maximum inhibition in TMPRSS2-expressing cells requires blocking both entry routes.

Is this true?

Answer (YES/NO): NO